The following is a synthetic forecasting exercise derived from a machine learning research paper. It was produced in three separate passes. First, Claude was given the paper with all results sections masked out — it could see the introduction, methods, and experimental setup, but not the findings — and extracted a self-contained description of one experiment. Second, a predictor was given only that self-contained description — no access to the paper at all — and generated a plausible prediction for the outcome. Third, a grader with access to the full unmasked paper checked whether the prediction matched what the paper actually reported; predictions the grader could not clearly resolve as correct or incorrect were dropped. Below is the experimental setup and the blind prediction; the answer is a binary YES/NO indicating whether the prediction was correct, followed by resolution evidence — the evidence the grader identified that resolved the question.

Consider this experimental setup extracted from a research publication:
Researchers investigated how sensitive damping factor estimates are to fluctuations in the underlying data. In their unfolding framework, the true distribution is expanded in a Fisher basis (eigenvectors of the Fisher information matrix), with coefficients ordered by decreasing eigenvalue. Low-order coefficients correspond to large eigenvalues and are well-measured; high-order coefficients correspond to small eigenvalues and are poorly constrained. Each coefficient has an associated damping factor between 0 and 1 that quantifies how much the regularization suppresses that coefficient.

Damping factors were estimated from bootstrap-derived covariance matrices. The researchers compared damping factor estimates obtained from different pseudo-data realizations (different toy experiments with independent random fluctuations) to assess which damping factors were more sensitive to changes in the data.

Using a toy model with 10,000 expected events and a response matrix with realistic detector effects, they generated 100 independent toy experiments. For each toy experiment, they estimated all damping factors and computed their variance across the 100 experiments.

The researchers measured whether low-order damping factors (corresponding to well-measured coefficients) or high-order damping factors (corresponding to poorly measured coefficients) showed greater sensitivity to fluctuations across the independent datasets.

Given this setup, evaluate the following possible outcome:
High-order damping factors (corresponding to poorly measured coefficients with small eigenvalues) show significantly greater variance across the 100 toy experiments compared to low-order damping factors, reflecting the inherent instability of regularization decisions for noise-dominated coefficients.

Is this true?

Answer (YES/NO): NO